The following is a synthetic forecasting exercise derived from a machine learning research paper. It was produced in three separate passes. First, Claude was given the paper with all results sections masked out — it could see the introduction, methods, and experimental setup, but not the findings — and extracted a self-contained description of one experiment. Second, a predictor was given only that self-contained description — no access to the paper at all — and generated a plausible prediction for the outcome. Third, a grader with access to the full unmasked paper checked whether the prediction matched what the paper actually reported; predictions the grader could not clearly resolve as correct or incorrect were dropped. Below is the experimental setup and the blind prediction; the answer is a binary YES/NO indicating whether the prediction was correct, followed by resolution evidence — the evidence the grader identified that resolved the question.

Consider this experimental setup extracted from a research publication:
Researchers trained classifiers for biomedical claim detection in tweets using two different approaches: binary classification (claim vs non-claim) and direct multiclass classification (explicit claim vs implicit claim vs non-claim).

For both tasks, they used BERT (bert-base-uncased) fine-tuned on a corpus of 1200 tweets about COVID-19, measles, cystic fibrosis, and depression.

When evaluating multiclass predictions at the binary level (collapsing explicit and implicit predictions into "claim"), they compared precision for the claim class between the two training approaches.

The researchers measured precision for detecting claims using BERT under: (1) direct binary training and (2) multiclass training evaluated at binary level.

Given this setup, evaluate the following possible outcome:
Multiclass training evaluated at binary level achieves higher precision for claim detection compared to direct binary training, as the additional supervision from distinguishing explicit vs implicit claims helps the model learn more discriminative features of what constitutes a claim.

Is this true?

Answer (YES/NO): YES